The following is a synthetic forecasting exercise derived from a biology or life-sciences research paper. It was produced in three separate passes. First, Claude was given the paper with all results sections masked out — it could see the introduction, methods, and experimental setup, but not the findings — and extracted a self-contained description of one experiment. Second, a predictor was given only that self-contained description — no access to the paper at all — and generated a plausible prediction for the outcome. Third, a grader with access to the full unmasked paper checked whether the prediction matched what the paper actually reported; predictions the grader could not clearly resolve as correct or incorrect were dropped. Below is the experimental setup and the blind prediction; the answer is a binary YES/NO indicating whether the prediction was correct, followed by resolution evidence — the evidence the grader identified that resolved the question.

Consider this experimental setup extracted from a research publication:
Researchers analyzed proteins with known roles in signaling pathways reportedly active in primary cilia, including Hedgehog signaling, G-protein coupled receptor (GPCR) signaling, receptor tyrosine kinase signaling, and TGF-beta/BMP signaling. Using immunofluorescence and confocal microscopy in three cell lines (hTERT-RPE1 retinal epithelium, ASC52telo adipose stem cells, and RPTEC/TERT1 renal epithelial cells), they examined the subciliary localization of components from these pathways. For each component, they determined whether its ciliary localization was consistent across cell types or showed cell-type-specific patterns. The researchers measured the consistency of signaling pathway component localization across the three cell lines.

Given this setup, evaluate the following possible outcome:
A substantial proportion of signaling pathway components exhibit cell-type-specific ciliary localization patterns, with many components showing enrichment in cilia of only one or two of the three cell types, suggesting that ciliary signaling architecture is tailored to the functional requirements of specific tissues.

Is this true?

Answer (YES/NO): YES